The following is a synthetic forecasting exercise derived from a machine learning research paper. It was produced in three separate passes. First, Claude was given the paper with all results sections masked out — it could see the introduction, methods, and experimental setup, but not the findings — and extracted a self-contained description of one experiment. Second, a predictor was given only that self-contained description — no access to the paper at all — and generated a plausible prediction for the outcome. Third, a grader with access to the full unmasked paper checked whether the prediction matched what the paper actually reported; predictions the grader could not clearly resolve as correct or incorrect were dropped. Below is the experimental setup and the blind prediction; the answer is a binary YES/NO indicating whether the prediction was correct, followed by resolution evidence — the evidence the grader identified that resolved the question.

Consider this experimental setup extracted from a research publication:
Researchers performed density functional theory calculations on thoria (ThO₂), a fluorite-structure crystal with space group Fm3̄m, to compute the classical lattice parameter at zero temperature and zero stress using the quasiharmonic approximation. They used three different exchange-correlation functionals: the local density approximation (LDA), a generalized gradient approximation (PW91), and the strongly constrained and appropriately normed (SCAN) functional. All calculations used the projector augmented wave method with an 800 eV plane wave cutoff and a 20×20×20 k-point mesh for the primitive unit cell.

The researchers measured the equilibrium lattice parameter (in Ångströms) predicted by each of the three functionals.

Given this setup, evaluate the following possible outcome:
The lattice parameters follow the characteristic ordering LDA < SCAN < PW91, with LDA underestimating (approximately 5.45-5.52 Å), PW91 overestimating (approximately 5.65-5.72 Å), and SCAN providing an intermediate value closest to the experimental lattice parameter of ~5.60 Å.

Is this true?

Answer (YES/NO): NO